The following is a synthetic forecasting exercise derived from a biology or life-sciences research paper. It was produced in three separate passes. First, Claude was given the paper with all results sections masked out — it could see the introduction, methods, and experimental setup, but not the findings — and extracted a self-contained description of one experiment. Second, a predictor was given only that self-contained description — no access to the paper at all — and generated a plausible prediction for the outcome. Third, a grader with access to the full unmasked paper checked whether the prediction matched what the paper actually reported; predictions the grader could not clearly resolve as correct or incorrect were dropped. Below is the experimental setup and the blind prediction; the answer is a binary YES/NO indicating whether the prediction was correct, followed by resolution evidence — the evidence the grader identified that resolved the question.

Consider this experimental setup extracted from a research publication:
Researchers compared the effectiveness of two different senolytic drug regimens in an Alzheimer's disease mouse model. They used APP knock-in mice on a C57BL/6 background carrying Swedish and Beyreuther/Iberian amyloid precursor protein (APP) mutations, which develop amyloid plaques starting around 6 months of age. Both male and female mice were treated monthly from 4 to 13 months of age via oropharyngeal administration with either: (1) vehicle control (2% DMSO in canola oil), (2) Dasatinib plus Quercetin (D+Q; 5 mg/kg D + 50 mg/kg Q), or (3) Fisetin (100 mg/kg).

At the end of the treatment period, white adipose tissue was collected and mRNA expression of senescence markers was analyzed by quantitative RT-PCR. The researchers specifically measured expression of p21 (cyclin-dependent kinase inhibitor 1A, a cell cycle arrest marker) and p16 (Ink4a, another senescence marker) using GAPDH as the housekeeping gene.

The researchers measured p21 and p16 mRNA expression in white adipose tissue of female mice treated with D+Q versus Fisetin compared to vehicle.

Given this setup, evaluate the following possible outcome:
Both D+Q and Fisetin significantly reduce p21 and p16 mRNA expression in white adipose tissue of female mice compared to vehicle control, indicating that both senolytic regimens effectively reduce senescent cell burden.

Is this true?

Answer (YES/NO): NO